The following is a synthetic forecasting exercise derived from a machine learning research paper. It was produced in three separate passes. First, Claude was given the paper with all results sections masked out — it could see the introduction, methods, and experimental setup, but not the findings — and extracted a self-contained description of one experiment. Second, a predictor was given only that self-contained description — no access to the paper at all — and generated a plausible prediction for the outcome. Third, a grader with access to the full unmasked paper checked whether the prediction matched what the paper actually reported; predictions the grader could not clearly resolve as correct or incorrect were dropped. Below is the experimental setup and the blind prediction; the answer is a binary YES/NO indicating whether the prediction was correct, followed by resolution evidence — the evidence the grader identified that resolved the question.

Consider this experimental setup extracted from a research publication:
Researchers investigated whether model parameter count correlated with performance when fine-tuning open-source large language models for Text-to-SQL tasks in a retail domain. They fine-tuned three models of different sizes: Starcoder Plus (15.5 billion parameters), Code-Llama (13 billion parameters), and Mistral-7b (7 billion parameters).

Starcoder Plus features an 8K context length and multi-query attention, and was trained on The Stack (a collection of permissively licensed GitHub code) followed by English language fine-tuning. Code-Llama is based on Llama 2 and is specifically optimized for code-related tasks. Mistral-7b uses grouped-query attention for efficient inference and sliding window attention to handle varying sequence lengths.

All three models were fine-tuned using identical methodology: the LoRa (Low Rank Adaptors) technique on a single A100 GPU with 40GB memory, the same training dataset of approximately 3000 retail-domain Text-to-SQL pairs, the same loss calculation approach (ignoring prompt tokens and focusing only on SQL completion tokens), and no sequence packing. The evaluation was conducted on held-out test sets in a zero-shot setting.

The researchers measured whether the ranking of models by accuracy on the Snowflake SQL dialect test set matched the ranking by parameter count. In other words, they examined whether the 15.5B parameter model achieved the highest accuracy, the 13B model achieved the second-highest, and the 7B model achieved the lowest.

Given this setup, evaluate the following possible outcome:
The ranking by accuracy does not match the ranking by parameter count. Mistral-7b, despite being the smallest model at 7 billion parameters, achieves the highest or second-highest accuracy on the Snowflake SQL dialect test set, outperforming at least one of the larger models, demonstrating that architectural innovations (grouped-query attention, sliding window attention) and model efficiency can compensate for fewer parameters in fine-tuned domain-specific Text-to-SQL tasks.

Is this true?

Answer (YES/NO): YES